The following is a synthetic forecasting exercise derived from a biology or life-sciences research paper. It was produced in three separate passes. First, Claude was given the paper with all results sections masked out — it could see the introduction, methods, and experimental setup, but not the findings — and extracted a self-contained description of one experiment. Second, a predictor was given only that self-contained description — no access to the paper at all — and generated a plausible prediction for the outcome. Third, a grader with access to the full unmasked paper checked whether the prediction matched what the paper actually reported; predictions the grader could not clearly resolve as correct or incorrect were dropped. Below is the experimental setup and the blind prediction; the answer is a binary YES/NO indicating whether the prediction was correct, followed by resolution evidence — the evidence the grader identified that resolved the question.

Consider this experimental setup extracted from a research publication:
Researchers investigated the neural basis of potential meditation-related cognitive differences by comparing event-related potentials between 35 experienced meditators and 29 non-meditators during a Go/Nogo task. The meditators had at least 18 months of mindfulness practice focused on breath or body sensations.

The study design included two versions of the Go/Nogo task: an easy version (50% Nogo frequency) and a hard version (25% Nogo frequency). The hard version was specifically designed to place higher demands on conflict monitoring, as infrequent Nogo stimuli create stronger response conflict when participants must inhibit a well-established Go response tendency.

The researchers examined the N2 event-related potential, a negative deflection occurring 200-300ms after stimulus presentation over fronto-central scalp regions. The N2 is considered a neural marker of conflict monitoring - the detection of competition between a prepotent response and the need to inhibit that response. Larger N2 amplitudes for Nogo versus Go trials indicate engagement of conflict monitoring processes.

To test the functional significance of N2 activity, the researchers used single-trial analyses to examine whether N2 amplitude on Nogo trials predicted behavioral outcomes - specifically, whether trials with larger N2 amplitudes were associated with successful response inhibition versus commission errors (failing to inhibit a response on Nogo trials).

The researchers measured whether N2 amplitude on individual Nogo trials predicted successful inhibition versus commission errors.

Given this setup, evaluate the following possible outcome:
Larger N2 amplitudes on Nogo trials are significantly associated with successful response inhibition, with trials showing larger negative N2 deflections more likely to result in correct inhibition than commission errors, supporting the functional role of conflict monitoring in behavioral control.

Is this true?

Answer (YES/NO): NO